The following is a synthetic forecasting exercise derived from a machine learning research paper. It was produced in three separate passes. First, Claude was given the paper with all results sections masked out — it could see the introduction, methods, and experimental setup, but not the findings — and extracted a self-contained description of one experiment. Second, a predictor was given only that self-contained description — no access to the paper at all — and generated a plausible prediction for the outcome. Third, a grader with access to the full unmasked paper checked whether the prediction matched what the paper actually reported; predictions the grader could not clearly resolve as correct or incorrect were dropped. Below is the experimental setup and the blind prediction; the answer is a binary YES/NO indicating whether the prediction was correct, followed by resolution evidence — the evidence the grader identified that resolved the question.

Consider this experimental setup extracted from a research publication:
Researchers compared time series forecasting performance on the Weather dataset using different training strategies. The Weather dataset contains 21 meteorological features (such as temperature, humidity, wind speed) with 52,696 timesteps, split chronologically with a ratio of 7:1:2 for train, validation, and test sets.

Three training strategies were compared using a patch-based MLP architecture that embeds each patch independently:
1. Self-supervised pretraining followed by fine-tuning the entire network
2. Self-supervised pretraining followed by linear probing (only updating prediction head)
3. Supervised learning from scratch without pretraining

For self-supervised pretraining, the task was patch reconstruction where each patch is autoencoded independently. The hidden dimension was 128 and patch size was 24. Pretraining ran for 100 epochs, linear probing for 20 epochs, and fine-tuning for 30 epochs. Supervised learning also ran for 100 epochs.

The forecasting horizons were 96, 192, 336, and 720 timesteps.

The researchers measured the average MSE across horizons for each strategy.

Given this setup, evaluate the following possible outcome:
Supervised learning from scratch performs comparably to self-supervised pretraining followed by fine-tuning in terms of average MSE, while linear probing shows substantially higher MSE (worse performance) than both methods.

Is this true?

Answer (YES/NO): YES